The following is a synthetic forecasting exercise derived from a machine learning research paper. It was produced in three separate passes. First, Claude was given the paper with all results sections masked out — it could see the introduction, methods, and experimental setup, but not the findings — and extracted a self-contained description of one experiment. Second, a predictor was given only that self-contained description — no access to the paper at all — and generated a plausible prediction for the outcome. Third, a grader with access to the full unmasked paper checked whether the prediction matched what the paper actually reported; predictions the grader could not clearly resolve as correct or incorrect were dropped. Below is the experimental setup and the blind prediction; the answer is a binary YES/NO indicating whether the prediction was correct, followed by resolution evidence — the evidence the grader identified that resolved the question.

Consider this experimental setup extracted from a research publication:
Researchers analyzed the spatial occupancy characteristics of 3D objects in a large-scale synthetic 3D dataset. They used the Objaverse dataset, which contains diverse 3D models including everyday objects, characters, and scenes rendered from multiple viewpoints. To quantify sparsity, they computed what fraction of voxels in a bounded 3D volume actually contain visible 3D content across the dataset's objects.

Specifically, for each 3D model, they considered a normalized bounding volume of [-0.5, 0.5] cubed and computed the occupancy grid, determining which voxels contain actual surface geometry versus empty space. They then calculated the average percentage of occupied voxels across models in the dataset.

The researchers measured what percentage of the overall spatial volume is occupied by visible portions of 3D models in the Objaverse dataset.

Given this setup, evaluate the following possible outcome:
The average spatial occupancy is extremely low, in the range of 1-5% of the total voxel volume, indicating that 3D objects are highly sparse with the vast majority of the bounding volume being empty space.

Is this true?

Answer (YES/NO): YES